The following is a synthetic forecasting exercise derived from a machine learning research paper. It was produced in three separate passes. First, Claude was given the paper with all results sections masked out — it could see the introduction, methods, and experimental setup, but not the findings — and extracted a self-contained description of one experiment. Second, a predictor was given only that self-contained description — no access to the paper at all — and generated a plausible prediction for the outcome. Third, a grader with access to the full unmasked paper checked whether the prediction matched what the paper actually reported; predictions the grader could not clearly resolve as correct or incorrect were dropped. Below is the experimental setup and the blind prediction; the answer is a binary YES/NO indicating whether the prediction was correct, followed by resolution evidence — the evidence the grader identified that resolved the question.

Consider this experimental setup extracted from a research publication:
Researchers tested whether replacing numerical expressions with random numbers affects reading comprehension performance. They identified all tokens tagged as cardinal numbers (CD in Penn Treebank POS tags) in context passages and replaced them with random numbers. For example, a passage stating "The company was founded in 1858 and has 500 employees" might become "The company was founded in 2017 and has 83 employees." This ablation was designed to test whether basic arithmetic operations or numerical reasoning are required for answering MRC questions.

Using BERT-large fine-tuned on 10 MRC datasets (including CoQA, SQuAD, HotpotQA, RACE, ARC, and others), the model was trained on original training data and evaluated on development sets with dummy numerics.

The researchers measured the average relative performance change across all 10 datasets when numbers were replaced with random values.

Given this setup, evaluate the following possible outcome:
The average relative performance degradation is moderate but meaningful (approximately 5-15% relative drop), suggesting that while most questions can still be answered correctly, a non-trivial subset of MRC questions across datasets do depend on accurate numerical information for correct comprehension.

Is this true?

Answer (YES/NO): NO